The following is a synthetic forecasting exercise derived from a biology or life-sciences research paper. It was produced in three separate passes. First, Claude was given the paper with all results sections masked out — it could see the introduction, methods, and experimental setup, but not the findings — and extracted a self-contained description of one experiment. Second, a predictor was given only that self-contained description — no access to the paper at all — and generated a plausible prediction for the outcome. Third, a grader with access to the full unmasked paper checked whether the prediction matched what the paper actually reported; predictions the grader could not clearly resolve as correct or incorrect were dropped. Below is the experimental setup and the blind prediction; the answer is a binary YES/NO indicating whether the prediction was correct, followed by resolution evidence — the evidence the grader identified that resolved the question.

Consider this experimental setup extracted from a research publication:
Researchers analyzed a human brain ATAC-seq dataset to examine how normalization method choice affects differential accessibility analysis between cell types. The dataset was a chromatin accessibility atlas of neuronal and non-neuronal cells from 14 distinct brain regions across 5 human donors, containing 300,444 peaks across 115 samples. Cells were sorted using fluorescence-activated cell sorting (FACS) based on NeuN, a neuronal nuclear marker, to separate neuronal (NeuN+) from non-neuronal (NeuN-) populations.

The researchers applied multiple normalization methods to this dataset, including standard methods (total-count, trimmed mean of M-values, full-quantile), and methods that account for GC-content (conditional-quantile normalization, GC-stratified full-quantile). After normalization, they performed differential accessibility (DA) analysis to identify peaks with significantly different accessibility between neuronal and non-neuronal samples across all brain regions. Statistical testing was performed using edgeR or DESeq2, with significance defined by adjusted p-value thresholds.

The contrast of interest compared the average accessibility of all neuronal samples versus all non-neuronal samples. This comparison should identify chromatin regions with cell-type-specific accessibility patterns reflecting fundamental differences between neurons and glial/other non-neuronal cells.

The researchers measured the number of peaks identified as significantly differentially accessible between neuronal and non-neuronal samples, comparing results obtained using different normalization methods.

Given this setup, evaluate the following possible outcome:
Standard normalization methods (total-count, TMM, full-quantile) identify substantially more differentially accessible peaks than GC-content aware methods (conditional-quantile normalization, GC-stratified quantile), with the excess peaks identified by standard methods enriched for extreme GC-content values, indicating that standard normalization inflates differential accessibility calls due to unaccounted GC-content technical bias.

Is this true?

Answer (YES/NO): NO